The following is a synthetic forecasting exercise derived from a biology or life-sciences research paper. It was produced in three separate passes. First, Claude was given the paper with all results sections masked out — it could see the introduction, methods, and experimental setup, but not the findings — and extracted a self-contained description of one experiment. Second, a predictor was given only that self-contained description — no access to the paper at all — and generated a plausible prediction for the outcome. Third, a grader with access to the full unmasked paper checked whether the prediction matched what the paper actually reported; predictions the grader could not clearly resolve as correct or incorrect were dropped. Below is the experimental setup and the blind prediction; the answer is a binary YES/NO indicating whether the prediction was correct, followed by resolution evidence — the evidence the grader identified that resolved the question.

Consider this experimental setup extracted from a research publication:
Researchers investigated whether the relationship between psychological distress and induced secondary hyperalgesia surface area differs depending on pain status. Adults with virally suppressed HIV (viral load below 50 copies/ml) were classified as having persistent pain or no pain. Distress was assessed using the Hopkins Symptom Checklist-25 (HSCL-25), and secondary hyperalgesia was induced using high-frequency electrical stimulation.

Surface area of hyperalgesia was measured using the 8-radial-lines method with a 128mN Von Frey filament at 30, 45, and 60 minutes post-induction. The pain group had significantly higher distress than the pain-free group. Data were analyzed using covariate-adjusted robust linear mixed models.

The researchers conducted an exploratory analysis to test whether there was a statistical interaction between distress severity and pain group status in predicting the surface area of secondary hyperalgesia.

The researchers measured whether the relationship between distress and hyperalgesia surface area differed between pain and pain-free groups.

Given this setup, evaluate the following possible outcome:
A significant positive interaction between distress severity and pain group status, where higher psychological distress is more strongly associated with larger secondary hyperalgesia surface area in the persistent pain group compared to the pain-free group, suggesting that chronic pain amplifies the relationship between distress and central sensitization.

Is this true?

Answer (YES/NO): NO